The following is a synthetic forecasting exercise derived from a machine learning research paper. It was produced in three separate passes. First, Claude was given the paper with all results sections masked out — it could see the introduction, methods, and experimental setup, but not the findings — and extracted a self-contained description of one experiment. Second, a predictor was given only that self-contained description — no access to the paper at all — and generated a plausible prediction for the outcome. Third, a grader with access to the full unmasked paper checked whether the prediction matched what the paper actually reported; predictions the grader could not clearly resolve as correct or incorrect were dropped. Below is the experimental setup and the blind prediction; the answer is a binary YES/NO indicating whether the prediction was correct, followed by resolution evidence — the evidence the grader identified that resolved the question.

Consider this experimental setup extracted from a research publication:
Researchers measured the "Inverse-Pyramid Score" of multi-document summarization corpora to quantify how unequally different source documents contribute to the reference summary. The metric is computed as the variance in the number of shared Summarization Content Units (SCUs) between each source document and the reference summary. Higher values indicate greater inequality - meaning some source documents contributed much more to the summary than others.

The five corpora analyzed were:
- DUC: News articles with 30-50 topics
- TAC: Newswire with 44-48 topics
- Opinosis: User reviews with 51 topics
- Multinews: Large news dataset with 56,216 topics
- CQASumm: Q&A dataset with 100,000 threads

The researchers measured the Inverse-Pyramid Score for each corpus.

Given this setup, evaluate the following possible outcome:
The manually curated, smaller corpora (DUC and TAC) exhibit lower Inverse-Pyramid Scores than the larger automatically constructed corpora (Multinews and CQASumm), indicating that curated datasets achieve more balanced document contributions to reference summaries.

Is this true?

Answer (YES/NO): YES